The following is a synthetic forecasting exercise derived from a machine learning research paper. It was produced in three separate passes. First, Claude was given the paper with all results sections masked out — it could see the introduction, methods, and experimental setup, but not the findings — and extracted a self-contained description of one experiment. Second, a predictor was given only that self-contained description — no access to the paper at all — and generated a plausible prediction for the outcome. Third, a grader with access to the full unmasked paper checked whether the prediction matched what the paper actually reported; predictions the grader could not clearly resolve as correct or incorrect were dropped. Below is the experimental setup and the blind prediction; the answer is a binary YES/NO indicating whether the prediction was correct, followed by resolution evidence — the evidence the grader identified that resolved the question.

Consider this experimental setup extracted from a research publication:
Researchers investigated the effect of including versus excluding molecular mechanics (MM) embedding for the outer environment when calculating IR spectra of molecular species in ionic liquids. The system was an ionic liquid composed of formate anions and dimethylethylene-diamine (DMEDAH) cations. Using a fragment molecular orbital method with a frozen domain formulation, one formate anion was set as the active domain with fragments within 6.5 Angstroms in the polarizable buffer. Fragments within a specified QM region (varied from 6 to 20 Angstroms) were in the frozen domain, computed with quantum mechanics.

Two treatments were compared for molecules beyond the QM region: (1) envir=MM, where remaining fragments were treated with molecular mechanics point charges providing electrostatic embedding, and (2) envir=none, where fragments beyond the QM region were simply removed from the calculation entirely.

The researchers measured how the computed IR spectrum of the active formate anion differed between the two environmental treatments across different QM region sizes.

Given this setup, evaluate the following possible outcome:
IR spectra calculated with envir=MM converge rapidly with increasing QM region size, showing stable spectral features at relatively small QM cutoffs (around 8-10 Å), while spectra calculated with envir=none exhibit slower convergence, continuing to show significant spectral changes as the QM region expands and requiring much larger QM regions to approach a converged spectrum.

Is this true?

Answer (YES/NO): YES